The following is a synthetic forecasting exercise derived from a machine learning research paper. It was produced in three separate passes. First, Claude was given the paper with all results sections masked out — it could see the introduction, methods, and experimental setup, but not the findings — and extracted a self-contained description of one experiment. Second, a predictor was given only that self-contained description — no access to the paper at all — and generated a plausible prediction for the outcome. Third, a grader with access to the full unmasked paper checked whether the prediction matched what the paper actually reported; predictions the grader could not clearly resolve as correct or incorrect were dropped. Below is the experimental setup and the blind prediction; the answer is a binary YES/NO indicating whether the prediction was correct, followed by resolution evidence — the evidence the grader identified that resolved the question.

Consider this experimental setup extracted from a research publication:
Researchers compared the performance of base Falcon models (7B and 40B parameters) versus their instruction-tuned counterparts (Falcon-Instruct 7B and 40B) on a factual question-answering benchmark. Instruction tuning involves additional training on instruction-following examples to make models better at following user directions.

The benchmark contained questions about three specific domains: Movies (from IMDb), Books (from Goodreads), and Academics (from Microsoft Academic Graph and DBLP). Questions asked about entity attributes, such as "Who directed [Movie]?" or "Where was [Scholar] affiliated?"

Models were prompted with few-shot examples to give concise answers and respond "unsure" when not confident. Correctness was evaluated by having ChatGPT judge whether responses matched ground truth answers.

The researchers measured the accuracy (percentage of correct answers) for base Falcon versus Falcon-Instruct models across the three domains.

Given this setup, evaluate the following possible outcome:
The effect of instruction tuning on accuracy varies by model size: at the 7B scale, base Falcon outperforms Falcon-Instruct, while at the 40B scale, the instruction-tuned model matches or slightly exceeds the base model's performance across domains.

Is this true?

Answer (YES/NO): YES